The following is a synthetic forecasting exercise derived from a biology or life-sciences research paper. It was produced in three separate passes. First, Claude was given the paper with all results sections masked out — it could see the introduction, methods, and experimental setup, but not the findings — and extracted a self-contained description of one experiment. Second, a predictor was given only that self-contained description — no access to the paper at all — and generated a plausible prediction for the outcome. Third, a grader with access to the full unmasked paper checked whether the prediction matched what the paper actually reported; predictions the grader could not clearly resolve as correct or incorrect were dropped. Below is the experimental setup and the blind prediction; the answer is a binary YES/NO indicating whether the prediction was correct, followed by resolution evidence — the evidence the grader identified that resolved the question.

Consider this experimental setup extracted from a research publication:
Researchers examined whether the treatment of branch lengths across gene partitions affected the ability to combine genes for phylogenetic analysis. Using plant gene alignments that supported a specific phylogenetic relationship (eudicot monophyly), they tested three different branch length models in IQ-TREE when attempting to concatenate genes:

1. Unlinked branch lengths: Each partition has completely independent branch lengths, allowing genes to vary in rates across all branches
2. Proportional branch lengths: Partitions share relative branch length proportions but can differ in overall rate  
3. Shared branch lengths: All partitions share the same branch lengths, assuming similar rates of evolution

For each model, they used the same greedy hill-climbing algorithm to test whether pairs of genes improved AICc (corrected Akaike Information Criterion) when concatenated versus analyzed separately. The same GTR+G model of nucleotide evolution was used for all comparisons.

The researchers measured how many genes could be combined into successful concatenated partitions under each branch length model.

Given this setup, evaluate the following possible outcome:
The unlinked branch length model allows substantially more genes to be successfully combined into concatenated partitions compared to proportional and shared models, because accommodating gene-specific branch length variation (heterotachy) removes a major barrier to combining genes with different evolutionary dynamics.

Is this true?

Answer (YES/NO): YES